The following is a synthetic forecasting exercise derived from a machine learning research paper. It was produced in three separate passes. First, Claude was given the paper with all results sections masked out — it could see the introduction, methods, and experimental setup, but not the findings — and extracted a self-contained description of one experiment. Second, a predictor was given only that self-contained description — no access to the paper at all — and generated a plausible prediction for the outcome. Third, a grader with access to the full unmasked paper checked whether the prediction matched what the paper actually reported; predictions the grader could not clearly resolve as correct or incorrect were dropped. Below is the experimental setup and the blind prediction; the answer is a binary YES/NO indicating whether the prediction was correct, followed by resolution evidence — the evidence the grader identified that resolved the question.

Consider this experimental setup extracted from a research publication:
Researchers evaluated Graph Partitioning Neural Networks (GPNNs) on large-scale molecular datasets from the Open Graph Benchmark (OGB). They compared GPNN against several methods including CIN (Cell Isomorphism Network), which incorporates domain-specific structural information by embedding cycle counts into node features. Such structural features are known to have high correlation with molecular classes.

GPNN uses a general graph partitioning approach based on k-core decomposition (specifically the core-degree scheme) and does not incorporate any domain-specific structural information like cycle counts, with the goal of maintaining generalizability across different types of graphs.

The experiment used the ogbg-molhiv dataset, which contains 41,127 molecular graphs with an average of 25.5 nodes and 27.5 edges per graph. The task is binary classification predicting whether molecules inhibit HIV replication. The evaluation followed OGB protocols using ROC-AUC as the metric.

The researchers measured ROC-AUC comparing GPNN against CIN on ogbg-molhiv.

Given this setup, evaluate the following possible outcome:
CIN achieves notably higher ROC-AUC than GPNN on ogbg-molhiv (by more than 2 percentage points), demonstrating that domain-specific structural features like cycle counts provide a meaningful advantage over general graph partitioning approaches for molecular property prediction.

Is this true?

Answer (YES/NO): YES